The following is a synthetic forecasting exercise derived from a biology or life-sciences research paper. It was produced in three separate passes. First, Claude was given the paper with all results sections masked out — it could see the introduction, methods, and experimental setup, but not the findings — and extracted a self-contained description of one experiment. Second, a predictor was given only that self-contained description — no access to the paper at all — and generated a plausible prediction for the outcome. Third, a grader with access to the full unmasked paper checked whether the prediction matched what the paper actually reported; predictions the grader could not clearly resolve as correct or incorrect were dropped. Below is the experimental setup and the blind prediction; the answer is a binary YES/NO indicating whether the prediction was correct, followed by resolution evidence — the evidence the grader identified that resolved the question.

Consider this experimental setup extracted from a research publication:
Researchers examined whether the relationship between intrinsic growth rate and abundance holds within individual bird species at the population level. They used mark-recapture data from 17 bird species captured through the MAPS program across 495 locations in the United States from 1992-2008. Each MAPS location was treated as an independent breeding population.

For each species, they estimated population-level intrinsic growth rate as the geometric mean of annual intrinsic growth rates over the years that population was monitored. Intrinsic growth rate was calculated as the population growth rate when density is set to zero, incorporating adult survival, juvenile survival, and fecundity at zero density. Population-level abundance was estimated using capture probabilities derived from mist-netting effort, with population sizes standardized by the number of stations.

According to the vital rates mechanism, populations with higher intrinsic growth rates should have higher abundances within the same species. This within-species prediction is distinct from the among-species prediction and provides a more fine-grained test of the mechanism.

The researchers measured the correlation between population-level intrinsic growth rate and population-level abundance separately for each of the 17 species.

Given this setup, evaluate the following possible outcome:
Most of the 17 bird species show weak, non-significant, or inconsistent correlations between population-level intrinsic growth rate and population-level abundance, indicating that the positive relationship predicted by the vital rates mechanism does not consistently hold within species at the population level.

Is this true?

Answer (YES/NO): NO